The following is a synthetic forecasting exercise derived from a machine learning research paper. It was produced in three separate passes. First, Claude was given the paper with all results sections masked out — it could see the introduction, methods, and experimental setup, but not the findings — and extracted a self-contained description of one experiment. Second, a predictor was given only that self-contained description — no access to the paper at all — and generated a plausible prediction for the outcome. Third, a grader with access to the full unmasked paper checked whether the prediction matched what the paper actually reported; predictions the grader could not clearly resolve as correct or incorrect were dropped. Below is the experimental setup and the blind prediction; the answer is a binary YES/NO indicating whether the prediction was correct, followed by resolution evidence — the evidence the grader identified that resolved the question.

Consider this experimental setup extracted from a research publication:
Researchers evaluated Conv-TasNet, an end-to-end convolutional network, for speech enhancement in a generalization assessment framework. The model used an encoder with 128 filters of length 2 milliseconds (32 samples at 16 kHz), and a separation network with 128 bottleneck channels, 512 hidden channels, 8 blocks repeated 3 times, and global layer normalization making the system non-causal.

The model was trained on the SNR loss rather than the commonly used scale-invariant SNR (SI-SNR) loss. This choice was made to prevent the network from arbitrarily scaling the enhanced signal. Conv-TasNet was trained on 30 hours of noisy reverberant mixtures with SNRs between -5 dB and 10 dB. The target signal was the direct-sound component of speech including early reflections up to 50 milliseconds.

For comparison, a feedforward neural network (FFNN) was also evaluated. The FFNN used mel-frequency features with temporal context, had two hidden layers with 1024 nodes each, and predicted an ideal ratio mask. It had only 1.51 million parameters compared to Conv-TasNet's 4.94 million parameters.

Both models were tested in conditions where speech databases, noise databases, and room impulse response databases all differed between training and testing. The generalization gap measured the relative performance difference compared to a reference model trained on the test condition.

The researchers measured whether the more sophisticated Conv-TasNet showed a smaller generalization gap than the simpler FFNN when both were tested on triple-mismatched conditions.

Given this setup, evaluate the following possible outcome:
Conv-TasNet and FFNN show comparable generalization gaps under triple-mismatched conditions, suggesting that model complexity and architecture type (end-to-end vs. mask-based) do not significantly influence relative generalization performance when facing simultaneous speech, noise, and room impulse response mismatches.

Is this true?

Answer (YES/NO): NO